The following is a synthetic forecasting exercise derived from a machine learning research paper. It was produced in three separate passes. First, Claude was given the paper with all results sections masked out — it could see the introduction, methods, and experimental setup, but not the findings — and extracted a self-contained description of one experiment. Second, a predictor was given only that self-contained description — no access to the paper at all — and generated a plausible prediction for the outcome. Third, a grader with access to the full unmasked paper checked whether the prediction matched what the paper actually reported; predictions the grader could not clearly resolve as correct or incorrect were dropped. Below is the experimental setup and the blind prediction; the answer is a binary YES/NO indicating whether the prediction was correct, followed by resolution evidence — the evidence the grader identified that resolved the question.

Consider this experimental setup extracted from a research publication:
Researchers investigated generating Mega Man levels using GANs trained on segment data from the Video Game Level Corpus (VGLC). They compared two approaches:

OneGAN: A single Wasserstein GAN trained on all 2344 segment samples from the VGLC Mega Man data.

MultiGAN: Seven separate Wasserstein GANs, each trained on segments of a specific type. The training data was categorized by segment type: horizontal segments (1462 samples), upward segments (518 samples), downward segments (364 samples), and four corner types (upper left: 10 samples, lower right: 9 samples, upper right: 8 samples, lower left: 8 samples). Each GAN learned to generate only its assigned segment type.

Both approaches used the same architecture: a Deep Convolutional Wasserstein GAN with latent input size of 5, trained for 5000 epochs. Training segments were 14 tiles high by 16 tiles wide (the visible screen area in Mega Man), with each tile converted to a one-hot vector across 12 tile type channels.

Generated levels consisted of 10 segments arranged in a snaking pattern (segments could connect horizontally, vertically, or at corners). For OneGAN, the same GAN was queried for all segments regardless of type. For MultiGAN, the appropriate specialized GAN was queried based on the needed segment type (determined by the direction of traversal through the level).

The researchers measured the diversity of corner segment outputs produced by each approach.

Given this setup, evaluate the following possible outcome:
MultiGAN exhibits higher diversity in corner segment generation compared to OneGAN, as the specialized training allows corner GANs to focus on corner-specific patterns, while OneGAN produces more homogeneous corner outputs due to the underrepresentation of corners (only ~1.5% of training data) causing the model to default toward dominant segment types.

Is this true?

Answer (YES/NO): NO